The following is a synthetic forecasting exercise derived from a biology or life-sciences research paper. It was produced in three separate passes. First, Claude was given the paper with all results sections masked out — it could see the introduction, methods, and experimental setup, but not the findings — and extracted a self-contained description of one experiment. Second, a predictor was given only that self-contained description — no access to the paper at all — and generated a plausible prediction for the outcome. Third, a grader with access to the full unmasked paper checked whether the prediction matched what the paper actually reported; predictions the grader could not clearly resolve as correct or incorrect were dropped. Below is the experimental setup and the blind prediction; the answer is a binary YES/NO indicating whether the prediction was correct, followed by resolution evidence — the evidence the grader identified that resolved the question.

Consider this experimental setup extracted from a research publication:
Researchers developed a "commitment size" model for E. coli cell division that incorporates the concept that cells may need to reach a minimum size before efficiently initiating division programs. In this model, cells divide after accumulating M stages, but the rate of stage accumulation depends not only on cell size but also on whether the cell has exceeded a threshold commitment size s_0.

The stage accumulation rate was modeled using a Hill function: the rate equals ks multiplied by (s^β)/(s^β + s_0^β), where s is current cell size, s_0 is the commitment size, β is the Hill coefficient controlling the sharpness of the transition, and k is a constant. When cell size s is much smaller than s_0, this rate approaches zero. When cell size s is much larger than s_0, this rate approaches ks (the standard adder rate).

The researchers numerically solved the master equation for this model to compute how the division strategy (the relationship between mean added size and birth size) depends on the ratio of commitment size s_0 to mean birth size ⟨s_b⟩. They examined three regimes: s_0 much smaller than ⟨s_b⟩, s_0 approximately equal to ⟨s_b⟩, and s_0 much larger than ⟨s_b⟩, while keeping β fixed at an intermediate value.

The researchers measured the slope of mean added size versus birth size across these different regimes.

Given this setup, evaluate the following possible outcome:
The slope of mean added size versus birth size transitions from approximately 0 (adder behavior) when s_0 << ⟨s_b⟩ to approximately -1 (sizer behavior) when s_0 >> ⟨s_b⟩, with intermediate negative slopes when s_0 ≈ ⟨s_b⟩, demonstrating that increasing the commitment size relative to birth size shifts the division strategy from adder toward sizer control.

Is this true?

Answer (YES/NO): YES